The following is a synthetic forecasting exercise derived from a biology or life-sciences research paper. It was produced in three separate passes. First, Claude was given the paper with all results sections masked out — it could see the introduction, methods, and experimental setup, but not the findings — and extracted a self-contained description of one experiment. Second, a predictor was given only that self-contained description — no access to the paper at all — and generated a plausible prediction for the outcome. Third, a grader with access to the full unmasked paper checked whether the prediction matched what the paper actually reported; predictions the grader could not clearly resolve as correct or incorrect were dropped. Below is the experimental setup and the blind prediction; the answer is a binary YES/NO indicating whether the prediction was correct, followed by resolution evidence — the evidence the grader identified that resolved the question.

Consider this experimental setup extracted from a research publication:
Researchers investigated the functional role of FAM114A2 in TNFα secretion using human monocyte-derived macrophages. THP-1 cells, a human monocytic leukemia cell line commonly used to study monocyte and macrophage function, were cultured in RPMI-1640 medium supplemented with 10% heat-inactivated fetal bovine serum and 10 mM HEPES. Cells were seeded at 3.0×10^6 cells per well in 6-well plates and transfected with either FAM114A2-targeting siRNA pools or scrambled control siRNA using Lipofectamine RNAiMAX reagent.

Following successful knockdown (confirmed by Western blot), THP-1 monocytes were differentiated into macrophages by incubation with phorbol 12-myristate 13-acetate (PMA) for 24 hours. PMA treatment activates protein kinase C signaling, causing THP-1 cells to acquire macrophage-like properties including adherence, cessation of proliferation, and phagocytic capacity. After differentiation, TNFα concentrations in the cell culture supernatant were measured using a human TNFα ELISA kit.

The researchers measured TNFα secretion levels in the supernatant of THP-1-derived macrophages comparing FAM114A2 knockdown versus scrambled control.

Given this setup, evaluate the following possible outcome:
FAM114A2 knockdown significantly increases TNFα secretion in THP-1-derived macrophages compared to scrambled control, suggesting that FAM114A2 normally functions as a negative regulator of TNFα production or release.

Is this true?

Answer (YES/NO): YES